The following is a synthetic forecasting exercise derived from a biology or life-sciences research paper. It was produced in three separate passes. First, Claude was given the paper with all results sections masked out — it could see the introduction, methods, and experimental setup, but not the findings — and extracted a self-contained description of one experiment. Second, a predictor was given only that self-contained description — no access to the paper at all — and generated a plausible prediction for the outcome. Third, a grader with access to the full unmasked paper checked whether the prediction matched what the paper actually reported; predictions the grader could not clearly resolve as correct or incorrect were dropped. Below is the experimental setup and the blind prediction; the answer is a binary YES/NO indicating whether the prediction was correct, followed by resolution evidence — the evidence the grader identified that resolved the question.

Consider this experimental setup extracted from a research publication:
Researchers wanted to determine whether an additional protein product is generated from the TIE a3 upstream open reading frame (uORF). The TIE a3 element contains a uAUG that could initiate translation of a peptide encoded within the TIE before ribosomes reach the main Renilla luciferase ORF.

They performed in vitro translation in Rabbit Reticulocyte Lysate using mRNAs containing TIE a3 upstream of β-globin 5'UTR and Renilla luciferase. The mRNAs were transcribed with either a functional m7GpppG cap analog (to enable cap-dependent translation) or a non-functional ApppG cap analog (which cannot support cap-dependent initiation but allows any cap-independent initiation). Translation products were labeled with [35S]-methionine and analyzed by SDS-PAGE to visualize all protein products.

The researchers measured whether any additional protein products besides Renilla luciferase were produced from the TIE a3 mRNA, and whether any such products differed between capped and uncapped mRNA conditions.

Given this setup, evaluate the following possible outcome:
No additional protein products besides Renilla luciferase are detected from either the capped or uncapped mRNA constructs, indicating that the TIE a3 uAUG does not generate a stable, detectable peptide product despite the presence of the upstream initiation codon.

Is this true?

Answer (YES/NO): NO